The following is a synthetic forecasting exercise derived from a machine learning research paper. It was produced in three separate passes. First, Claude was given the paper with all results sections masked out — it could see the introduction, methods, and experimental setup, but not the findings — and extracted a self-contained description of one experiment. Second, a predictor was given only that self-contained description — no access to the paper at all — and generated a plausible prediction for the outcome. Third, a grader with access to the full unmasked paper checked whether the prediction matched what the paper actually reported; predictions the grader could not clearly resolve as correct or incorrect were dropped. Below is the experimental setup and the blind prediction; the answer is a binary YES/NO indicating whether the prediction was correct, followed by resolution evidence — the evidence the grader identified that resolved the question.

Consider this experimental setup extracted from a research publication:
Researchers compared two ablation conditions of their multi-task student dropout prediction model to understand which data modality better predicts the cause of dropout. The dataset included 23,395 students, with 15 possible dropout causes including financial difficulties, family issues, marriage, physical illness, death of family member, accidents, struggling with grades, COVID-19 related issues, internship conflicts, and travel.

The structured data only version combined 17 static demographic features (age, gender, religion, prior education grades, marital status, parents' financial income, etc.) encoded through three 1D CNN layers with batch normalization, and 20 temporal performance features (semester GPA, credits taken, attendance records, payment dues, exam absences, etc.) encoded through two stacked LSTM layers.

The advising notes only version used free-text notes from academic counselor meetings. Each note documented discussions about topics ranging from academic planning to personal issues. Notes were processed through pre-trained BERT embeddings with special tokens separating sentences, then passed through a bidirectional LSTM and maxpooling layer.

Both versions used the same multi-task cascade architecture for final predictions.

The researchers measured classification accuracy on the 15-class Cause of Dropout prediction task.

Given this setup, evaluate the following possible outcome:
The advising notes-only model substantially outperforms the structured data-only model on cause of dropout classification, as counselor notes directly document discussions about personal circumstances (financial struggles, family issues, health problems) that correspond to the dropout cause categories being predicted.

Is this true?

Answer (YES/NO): NO